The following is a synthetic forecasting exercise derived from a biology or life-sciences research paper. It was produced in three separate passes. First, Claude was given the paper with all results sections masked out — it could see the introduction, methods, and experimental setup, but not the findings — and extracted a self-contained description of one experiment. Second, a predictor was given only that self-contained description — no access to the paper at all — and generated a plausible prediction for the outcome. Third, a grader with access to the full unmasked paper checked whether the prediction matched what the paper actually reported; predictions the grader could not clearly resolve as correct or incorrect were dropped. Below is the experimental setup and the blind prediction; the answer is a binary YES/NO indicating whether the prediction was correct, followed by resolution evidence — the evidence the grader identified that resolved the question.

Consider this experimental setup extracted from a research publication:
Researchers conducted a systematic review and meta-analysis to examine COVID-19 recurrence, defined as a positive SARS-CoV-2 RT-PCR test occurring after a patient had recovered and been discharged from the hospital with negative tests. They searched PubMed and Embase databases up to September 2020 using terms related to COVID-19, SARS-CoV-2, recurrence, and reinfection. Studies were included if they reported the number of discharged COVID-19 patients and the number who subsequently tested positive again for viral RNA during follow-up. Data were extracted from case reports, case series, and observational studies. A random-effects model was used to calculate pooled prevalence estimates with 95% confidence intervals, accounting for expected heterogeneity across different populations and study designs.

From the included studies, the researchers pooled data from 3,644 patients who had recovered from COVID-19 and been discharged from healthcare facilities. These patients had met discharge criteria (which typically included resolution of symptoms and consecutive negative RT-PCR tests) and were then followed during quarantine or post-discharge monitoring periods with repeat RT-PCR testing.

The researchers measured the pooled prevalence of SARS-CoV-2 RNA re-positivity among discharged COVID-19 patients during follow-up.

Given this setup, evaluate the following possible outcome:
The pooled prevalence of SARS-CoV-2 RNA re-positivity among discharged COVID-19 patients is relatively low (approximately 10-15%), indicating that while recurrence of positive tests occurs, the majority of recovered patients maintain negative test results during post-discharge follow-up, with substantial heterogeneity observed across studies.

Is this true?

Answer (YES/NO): YES